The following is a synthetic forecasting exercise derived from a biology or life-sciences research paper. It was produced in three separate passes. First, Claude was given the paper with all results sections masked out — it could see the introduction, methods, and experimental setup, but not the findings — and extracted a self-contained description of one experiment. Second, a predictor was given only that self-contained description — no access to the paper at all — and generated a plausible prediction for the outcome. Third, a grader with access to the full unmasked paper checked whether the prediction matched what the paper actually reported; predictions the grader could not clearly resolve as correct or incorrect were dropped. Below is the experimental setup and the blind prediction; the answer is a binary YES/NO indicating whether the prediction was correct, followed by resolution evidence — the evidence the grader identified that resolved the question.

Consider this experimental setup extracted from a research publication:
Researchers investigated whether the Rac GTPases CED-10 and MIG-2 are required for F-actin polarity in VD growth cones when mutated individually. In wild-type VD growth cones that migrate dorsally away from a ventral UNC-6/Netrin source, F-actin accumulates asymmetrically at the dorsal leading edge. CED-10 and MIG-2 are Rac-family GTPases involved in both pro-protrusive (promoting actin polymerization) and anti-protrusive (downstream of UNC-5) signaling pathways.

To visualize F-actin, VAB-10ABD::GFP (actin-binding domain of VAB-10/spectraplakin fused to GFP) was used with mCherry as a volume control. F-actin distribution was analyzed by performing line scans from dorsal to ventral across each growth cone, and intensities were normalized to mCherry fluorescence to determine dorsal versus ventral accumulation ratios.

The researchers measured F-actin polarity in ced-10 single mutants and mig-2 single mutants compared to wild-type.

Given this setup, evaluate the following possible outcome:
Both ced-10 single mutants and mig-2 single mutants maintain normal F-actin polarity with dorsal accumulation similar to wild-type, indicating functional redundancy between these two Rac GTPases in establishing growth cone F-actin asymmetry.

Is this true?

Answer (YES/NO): NO